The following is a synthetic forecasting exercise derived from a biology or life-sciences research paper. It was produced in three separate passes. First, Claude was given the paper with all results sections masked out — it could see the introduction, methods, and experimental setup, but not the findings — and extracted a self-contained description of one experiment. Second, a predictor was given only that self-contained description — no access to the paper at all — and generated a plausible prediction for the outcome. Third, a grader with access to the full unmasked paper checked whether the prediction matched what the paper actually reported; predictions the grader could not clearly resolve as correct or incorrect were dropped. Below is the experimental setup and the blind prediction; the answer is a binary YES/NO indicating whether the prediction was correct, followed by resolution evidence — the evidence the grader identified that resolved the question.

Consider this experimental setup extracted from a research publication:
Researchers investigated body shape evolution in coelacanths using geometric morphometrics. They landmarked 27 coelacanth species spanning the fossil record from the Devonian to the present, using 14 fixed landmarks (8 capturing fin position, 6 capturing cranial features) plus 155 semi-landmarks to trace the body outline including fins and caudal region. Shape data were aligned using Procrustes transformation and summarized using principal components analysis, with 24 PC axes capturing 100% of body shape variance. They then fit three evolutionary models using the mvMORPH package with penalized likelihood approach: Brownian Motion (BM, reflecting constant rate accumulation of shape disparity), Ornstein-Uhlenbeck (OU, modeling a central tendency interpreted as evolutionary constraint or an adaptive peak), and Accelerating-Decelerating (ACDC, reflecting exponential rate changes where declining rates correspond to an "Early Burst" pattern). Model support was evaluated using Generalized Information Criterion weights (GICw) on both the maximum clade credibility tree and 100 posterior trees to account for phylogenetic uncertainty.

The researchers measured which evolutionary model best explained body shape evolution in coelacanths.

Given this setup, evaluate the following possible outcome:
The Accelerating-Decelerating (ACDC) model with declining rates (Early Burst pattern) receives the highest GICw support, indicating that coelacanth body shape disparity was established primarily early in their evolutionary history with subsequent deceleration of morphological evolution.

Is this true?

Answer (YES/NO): YES